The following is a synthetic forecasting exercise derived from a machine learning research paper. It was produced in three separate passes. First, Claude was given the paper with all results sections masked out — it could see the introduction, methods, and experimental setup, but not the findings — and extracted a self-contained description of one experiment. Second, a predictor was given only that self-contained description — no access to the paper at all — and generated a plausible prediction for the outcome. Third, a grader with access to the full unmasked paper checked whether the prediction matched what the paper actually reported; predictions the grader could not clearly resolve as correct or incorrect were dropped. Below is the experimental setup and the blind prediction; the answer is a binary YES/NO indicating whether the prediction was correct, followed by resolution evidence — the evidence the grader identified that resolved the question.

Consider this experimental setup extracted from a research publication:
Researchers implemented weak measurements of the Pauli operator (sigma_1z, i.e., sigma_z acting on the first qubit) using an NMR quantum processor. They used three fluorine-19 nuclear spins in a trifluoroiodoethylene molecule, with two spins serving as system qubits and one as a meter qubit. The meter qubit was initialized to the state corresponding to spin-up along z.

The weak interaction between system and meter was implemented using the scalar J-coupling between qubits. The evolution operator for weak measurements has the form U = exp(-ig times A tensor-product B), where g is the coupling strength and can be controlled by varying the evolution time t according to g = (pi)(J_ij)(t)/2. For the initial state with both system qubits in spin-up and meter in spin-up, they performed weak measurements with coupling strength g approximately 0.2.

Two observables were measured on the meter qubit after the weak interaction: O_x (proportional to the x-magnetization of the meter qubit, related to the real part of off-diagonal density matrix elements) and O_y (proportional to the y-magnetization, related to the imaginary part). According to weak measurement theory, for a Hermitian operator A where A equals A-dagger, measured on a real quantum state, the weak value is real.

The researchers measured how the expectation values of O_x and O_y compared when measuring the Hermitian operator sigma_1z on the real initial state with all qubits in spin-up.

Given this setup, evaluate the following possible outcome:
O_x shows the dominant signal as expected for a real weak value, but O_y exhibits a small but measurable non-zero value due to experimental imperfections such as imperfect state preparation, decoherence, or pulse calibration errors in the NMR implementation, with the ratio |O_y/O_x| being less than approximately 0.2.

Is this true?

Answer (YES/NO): NO